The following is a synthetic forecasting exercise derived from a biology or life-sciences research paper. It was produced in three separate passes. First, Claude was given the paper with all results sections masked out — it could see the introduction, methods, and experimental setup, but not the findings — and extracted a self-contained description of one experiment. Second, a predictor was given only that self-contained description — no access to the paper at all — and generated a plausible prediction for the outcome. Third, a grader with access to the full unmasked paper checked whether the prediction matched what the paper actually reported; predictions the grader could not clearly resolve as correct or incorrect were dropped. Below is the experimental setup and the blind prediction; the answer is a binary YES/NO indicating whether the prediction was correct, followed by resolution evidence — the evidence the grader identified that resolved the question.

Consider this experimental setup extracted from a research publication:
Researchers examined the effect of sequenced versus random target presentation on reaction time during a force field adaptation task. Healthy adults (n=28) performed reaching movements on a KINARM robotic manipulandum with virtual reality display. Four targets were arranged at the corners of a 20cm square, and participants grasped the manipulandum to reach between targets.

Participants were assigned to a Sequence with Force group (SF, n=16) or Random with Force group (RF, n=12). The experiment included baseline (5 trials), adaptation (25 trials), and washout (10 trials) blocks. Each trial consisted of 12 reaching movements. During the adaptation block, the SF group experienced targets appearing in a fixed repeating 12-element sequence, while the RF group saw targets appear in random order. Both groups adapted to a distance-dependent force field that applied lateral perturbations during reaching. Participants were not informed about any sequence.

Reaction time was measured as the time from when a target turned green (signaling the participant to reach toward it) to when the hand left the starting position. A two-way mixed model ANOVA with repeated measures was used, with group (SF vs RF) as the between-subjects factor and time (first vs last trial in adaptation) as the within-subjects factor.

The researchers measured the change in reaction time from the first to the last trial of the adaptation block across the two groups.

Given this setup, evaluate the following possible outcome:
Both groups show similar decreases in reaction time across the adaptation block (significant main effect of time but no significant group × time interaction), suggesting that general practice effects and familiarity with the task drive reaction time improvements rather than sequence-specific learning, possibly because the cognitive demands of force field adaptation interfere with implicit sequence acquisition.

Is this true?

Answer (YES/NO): NO